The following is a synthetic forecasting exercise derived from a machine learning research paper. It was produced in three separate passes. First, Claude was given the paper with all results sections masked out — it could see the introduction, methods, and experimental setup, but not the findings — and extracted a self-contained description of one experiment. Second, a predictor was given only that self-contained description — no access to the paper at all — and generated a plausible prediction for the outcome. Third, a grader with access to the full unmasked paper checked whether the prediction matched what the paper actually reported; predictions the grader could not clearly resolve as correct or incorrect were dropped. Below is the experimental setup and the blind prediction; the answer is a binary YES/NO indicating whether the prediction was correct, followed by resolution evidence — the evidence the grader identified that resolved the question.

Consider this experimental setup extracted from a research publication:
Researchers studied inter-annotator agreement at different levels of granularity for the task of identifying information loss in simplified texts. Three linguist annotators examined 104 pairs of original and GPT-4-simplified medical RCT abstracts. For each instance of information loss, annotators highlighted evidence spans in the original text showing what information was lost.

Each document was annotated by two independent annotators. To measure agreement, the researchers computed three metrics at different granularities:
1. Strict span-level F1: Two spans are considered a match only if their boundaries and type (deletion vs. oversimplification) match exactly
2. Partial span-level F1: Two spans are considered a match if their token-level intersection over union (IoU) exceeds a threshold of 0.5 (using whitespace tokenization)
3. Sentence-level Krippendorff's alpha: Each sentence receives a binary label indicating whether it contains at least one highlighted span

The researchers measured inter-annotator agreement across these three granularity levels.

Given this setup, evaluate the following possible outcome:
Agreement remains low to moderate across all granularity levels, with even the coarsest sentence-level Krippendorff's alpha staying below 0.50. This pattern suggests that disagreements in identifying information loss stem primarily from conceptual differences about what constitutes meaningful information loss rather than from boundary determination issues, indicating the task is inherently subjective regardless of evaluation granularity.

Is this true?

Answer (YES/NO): NO